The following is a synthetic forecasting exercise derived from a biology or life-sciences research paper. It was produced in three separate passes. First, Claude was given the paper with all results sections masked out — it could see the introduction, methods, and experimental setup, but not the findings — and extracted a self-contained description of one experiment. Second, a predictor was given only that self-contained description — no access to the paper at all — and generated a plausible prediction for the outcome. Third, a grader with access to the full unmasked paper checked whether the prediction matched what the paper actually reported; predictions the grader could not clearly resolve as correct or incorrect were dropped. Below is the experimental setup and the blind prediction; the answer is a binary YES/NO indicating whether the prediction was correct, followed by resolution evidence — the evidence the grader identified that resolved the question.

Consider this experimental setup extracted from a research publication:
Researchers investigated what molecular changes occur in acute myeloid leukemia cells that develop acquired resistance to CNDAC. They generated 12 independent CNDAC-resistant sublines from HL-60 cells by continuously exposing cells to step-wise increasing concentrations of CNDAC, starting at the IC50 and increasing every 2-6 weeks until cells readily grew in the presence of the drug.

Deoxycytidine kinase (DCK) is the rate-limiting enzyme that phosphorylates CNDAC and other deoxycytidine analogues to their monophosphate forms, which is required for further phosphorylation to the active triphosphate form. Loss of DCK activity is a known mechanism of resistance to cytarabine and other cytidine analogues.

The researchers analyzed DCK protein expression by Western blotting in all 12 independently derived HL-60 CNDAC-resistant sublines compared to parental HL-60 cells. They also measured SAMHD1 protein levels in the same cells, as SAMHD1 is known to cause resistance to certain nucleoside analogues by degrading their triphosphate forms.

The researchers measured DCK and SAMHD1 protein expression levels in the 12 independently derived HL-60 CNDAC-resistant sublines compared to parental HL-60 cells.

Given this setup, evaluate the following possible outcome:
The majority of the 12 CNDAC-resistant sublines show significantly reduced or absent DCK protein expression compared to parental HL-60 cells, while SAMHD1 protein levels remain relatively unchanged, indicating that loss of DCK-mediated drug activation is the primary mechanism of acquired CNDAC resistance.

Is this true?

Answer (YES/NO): YES